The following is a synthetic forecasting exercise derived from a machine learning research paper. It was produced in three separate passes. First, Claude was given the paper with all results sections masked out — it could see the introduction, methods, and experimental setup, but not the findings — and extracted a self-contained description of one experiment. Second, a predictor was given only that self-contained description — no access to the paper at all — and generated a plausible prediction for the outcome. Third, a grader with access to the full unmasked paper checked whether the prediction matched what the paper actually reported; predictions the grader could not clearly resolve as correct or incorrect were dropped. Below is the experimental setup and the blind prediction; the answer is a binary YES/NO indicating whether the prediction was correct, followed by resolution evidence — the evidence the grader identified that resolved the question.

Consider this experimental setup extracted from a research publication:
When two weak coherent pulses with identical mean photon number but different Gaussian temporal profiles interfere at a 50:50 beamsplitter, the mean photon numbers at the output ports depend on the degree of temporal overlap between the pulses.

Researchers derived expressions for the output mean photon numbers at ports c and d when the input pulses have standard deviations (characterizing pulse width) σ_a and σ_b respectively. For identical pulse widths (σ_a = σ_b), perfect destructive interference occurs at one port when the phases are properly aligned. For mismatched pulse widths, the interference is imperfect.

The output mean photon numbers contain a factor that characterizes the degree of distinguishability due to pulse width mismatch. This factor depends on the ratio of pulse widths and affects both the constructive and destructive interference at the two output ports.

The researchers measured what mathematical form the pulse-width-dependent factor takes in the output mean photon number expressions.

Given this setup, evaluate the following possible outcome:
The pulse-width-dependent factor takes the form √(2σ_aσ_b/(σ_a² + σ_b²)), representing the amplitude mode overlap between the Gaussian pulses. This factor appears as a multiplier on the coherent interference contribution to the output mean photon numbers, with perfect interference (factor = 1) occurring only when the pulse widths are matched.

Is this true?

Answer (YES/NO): YES